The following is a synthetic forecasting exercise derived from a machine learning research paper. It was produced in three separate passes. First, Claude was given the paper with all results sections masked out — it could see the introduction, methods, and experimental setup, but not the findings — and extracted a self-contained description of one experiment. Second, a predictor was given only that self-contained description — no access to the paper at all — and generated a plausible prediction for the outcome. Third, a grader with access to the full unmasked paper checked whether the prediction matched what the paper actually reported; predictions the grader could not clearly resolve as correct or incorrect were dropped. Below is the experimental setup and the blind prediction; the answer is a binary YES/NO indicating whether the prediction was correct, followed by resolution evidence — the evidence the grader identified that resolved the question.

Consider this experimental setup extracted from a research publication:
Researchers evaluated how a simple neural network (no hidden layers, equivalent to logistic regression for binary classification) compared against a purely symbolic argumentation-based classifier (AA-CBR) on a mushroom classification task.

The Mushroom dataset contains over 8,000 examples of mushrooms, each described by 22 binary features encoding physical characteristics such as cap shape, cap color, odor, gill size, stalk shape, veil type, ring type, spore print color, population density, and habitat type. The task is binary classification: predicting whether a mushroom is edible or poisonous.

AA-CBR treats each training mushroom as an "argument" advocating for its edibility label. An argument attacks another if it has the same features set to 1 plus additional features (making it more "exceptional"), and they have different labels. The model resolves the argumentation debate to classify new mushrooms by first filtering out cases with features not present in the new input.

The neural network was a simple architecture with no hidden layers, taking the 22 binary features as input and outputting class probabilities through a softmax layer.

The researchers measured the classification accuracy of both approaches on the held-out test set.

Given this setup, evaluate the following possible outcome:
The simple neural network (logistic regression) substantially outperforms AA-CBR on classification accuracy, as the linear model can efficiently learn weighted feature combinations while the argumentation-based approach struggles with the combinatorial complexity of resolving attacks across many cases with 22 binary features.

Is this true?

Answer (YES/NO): YES